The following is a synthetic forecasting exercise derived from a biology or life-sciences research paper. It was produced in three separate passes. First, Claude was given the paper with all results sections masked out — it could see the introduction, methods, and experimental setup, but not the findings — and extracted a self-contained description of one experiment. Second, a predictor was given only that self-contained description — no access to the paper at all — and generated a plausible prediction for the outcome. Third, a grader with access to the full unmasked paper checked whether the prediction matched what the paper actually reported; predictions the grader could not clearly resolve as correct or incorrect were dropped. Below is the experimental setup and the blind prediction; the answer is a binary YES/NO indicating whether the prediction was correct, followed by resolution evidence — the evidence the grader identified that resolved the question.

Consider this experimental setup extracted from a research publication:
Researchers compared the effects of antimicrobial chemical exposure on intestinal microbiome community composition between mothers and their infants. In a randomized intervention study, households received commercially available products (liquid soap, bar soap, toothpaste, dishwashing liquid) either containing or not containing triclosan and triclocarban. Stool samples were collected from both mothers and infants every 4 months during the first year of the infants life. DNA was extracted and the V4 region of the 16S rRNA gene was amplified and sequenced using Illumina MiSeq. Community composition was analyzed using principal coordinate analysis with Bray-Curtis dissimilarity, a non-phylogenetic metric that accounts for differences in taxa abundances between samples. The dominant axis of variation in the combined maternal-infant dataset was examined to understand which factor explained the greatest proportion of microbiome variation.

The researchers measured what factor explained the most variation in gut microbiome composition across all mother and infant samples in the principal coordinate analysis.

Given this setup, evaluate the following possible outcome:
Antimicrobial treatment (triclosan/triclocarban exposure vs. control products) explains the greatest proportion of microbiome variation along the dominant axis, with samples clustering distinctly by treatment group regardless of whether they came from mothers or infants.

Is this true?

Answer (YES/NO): NO